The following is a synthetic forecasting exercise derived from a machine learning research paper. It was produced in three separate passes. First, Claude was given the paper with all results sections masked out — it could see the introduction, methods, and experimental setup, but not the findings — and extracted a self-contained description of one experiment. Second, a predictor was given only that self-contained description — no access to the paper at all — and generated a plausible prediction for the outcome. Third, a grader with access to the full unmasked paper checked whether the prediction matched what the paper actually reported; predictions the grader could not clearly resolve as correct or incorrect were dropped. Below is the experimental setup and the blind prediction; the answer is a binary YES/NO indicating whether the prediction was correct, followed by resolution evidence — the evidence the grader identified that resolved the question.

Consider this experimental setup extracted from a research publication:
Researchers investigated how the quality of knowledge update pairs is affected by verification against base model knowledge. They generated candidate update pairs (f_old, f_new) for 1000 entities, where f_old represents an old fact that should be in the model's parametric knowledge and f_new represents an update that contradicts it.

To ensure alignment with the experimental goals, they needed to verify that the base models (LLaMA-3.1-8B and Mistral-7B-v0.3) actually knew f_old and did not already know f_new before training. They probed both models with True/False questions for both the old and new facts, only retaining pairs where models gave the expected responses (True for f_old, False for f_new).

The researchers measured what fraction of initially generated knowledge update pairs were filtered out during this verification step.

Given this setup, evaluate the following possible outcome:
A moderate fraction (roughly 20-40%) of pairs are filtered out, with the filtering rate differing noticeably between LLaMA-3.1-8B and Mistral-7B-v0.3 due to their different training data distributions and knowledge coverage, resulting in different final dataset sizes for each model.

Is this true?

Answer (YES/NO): NO